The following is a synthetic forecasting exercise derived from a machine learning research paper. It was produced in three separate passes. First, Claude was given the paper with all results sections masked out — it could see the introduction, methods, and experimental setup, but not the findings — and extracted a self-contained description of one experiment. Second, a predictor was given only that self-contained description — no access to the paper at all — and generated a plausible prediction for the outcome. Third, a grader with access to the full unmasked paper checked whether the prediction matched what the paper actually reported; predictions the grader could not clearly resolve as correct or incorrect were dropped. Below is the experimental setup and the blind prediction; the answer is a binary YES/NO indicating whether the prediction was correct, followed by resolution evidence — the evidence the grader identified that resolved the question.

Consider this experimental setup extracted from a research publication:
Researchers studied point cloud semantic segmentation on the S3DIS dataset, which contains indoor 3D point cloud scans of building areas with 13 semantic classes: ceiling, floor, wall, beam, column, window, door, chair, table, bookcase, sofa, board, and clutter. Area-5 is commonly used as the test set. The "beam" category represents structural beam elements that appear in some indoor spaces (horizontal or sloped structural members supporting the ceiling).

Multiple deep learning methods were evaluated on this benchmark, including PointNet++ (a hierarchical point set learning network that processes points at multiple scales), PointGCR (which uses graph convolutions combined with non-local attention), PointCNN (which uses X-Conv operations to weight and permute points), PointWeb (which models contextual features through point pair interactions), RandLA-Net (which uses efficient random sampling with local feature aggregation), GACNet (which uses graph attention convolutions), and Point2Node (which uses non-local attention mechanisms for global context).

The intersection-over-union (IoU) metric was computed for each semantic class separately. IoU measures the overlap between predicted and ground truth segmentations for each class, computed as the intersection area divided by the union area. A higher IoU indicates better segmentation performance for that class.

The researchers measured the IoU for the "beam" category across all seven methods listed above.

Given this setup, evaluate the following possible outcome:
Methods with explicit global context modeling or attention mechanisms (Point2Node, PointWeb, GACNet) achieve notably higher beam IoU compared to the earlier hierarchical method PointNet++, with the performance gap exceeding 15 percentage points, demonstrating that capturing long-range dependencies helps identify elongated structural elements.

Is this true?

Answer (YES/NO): NO